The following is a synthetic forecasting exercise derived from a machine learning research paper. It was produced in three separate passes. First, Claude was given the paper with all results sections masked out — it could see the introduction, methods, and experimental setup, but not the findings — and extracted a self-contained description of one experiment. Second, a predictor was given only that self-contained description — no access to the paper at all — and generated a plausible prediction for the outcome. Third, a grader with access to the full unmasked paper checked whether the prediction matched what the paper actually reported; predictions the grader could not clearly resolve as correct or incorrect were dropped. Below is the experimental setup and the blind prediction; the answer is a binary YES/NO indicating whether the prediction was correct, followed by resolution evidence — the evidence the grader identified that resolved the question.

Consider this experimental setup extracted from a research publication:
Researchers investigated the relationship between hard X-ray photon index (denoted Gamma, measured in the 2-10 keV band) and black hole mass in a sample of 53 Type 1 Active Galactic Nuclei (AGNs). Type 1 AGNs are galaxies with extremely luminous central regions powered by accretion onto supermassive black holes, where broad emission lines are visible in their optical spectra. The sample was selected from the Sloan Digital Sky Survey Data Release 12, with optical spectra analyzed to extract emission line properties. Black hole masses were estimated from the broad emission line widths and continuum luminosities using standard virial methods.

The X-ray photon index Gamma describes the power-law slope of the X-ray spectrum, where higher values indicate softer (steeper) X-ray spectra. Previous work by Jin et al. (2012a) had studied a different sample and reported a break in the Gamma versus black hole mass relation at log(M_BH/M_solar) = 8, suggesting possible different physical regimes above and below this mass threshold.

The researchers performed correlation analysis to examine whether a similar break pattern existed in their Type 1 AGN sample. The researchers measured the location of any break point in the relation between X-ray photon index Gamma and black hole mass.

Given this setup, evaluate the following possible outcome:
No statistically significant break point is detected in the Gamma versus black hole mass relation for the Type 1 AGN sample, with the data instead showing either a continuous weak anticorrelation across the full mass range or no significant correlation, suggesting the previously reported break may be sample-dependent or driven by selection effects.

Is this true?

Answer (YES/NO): NO